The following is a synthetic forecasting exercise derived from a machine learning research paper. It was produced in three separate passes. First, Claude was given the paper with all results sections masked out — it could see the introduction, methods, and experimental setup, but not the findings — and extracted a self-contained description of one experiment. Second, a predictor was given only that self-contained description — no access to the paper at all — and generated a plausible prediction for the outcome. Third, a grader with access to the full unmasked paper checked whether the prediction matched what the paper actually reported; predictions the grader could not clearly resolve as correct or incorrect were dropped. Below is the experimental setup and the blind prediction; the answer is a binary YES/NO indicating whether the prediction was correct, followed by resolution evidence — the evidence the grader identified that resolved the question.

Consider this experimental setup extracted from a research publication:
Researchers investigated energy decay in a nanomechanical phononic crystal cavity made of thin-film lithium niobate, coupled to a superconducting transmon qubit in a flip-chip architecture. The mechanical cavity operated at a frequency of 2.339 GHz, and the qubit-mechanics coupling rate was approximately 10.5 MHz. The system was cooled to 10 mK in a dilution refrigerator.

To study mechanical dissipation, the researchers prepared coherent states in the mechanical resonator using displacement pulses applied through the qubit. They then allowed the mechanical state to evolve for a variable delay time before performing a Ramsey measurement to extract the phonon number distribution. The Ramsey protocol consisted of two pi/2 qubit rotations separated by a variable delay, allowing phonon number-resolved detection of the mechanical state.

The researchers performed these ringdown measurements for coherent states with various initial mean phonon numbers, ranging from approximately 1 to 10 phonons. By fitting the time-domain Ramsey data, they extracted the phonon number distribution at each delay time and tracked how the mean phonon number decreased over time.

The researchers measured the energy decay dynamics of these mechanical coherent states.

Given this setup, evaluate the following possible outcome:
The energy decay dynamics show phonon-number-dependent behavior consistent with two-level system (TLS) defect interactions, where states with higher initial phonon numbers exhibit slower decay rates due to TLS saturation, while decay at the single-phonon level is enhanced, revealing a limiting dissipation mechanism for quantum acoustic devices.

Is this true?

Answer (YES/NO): NO